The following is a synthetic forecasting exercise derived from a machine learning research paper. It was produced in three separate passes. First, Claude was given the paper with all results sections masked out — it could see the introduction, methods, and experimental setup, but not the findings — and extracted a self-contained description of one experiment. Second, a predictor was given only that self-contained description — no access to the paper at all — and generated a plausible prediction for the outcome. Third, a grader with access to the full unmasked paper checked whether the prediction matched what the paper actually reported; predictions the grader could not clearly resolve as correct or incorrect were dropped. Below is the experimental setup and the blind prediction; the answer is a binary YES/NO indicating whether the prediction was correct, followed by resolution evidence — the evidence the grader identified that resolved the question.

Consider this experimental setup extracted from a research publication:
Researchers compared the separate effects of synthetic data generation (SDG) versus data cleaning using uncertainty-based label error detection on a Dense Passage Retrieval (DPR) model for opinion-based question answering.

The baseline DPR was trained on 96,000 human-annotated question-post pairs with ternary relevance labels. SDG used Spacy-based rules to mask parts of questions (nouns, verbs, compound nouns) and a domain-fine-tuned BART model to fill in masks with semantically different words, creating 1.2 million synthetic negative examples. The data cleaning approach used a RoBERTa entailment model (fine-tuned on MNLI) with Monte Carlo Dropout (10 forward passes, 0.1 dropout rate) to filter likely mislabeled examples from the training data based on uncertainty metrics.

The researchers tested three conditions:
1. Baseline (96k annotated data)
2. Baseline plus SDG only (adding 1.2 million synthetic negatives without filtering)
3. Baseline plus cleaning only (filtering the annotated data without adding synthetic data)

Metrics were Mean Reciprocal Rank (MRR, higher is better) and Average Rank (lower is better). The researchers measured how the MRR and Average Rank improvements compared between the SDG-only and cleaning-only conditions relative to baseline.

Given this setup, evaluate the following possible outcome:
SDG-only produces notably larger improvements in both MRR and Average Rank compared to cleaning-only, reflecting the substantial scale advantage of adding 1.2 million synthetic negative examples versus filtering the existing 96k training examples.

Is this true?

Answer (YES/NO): NO